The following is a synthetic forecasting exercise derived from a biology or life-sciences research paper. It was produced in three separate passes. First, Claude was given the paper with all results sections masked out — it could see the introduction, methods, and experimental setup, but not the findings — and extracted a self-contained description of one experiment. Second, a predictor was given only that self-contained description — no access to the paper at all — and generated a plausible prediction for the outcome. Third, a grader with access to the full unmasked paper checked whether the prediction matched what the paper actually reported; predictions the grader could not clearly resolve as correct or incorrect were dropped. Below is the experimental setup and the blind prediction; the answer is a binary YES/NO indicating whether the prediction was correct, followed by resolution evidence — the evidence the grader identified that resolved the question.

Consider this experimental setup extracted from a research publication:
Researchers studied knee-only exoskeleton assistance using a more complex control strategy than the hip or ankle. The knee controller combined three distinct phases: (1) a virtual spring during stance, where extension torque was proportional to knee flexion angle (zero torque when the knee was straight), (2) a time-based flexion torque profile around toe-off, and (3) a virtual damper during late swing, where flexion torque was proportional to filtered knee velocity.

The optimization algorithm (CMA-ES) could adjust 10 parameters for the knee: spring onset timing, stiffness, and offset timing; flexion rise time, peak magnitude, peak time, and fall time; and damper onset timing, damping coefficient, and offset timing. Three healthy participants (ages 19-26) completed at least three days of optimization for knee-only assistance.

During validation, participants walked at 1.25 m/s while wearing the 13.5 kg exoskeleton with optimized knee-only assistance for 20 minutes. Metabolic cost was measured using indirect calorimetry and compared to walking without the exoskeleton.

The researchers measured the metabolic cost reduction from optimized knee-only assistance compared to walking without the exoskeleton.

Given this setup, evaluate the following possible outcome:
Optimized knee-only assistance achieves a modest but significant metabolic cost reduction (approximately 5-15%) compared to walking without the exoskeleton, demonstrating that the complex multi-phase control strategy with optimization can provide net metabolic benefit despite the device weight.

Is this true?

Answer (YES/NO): NO